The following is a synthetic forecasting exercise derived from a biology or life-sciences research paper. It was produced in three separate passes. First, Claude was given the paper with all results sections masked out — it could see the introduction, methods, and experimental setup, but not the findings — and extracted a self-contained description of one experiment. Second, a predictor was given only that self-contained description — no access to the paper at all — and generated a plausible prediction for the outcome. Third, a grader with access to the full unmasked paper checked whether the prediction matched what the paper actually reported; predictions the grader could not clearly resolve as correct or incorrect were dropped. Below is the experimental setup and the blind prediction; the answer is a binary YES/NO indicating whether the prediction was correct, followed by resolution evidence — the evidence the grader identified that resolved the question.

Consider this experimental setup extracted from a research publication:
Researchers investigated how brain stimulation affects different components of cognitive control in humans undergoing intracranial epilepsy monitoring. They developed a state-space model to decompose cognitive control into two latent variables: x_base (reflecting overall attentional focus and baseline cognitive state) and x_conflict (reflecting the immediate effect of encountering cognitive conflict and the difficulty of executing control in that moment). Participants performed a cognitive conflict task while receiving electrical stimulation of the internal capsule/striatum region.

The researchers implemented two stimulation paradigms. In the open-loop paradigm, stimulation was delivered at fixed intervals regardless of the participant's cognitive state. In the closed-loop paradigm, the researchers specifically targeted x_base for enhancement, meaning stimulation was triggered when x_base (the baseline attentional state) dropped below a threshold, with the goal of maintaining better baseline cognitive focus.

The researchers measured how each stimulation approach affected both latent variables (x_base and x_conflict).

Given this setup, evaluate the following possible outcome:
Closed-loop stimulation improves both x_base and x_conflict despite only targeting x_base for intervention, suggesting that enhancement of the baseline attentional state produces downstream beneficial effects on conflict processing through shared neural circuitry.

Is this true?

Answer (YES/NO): NO